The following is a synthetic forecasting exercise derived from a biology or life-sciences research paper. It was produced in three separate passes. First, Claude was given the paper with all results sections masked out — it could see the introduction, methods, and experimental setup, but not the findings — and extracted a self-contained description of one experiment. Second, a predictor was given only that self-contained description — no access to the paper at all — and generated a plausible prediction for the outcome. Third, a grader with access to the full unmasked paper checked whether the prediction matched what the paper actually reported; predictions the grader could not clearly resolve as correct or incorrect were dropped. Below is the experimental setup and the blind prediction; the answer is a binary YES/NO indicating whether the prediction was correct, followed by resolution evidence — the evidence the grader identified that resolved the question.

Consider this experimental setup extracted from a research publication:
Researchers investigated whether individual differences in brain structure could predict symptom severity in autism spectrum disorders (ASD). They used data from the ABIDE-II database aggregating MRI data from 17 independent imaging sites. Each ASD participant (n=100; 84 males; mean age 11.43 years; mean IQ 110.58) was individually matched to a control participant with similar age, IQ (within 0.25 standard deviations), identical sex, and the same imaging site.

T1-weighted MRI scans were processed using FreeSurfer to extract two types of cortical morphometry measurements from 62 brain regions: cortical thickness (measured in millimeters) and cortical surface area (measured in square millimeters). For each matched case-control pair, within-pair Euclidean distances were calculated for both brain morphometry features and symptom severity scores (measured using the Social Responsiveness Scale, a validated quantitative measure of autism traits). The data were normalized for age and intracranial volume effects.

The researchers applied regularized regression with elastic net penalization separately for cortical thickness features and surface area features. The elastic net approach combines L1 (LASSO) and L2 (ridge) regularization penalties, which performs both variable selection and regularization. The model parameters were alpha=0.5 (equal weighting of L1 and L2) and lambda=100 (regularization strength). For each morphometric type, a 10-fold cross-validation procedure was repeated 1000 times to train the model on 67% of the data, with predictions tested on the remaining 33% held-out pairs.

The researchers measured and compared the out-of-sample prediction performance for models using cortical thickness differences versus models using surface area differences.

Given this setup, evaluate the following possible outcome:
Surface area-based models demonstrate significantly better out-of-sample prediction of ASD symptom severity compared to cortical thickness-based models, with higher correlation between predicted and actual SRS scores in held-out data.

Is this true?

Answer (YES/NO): NO